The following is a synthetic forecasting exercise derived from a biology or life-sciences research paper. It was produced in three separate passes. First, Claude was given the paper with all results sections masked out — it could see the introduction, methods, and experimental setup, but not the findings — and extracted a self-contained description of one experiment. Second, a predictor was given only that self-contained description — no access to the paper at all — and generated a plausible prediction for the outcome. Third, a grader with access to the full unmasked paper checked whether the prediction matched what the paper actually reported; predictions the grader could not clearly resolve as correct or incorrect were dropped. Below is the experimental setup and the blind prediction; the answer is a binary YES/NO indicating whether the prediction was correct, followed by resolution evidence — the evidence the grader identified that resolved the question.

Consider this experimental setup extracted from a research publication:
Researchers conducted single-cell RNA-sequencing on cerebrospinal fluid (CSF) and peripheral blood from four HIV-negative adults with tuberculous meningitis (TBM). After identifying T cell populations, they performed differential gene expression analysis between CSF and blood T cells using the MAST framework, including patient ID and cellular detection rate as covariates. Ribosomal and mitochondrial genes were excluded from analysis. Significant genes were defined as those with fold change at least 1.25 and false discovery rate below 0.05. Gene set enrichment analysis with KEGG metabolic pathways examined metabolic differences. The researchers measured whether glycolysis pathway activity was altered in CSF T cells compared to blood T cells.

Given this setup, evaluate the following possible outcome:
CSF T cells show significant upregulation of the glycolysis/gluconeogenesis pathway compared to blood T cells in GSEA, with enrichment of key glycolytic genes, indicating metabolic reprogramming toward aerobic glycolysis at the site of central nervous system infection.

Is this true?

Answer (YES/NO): NO